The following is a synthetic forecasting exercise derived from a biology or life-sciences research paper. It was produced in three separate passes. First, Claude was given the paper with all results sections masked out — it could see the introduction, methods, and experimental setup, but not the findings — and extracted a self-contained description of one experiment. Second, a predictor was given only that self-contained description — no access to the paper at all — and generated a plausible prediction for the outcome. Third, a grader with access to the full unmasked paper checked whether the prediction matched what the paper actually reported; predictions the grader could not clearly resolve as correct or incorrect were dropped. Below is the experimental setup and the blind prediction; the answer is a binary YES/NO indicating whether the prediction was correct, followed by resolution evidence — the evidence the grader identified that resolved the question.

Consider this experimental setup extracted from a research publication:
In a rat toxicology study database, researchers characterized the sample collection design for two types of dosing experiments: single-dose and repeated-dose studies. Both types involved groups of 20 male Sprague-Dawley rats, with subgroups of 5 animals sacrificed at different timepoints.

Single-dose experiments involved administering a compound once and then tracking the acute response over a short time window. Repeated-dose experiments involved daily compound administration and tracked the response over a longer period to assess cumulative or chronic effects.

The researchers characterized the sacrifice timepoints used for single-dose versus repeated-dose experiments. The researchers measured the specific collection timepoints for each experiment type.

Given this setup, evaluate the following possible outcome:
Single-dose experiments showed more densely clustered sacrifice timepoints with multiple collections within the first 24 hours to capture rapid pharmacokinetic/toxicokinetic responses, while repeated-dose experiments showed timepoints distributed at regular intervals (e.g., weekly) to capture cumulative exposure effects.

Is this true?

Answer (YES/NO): NO